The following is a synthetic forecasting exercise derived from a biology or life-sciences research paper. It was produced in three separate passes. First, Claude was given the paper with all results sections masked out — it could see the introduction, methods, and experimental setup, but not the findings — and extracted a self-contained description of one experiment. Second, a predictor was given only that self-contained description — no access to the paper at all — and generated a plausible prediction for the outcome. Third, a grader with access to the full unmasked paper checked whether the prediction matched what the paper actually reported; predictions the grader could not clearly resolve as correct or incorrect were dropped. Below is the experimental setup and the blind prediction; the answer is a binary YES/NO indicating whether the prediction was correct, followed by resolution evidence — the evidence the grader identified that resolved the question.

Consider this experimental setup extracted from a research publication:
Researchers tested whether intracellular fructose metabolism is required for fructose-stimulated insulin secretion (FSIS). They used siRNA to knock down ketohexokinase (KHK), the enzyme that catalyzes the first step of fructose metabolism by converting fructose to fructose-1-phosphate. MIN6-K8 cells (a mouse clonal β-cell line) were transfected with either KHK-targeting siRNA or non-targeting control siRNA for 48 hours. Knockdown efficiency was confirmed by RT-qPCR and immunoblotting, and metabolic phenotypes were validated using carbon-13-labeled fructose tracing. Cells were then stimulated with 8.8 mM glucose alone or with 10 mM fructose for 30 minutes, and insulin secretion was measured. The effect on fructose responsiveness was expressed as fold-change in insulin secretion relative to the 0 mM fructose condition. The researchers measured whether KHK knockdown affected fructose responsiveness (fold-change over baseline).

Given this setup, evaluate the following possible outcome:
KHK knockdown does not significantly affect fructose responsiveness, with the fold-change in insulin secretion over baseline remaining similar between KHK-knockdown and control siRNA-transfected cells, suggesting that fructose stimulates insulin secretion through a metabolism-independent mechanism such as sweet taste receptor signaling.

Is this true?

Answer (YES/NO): YES